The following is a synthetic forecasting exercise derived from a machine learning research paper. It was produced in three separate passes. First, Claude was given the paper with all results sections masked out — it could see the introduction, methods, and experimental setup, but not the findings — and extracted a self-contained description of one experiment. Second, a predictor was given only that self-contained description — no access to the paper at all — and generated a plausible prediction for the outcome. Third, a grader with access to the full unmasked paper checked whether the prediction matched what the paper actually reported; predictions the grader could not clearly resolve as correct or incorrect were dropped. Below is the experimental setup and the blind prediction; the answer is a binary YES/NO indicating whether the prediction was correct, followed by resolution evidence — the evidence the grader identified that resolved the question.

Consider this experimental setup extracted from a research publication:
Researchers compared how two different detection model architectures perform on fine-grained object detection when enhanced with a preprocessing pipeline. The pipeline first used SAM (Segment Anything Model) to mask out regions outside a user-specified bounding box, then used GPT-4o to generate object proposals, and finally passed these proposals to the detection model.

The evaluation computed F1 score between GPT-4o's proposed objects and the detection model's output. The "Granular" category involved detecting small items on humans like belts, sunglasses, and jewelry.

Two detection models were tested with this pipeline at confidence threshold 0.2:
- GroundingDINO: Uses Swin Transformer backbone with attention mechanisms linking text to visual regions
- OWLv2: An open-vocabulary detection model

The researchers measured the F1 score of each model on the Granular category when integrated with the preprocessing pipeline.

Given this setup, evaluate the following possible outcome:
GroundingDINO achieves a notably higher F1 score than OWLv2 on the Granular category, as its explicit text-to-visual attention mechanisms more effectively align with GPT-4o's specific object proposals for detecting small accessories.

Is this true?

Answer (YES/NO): YES